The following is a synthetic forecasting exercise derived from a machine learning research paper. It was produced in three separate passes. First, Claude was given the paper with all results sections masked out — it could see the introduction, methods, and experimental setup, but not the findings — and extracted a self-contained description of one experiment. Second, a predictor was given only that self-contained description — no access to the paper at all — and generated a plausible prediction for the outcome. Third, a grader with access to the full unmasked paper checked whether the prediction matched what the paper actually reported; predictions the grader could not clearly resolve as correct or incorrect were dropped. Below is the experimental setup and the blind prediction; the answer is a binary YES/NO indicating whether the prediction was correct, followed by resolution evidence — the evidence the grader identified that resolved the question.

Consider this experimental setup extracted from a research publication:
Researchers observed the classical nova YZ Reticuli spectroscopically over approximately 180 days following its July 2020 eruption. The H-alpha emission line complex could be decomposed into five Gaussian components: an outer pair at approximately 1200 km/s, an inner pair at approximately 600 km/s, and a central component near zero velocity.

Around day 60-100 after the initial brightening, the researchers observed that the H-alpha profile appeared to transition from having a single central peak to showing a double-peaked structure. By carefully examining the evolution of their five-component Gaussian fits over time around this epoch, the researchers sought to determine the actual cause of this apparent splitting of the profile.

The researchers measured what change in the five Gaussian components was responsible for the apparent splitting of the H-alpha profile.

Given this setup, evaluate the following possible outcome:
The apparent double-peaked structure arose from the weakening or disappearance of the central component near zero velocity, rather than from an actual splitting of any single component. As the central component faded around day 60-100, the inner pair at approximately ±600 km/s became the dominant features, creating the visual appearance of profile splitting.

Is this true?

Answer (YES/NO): YES